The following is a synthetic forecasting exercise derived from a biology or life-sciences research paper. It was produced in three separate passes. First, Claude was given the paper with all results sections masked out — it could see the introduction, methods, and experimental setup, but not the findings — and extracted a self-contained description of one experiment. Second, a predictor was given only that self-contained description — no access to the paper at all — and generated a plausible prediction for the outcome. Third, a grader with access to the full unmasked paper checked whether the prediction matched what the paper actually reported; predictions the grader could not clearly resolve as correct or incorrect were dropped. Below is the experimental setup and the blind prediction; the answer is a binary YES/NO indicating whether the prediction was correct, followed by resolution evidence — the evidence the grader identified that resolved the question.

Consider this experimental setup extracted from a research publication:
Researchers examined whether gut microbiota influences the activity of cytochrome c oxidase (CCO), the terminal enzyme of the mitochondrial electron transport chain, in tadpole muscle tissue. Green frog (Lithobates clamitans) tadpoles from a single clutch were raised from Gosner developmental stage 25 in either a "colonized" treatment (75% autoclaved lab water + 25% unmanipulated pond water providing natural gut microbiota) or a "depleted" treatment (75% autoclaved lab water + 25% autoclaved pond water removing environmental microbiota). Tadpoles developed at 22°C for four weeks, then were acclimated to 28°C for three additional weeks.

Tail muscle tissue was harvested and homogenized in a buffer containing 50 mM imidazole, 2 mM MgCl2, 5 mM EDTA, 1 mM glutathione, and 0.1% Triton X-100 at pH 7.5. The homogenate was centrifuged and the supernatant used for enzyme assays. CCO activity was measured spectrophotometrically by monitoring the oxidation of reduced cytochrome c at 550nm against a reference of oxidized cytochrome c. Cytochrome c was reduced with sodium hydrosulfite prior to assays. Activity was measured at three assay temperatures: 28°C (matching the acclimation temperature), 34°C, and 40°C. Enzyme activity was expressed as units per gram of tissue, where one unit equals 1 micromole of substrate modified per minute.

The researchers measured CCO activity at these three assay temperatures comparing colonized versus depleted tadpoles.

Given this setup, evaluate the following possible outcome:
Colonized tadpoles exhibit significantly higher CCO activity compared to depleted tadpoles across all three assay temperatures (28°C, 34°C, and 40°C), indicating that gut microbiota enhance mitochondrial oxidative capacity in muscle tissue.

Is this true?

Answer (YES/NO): YES